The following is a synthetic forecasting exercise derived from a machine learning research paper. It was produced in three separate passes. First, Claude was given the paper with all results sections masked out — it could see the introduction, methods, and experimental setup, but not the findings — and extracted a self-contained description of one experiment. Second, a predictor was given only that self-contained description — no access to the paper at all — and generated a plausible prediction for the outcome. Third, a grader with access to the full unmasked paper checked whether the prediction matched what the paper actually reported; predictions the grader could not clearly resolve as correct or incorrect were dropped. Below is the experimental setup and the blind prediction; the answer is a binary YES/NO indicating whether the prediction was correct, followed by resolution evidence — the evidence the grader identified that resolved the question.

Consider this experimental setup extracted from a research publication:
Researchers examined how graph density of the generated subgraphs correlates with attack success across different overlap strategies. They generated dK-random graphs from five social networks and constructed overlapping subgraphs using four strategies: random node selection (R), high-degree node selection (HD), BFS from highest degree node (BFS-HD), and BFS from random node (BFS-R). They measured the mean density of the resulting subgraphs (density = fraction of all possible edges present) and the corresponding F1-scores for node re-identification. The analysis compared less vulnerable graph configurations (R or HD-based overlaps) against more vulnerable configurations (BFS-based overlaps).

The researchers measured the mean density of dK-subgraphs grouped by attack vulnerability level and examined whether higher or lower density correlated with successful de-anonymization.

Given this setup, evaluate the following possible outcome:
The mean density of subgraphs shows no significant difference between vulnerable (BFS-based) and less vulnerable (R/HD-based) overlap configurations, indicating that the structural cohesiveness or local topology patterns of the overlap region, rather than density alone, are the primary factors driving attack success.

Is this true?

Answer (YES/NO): NO